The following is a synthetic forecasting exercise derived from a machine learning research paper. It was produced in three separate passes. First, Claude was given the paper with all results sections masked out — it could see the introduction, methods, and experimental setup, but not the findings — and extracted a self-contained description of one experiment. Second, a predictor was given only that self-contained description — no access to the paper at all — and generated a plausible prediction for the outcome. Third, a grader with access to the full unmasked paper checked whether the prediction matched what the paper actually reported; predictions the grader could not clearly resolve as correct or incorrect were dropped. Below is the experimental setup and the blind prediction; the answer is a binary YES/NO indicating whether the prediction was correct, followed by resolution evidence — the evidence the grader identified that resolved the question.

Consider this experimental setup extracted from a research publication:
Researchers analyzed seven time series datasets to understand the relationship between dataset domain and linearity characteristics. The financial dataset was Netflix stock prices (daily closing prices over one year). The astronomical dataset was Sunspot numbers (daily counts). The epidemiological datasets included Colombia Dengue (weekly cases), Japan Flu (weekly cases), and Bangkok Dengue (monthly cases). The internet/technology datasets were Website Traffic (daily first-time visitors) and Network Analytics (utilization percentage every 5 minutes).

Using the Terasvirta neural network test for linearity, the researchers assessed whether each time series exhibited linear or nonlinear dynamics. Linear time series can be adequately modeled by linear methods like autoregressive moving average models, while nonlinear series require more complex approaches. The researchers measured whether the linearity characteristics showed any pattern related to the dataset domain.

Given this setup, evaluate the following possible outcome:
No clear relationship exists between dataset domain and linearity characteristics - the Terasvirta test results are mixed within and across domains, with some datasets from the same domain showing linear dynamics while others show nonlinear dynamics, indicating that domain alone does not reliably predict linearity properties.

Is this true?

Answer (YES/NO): NO